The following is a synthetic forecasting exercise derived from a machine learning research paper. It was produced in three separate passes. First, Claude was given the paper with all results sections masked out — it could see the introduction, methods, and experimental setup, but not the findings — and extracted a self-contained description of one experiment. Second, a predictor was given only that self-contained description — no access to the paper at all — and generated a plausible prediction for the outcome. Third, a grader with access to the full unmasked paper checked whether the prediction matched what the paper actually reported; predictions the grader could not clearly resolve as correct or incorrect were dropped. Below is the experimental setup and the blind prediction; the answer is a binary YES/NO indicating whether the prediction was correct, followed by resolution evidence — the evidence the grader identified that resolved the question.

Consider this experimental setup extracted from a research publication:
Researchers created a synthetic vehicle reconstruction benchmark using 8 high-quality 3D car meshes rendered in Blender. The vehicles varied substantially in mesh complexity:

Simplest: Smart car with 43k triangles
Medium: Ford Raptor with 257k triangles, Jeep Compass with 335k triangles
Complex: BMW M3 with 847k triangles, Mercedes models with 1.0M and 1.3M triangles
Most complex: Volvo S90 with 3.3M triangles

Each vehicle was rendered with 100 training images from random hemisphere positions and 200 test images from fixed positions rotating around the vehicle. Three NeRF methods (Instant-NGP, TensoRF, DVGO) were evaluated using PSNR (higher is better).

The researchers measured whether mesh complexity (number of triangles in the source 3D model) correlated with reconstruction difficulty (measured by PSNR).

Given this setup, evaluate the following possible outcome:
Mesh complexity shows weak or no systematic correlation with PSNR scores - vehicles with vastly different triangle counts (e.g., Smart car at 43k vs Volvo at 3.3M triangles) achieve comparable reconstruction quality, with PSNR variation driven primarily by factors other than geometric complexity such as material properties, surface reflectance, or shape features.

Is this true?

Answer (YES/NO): YES